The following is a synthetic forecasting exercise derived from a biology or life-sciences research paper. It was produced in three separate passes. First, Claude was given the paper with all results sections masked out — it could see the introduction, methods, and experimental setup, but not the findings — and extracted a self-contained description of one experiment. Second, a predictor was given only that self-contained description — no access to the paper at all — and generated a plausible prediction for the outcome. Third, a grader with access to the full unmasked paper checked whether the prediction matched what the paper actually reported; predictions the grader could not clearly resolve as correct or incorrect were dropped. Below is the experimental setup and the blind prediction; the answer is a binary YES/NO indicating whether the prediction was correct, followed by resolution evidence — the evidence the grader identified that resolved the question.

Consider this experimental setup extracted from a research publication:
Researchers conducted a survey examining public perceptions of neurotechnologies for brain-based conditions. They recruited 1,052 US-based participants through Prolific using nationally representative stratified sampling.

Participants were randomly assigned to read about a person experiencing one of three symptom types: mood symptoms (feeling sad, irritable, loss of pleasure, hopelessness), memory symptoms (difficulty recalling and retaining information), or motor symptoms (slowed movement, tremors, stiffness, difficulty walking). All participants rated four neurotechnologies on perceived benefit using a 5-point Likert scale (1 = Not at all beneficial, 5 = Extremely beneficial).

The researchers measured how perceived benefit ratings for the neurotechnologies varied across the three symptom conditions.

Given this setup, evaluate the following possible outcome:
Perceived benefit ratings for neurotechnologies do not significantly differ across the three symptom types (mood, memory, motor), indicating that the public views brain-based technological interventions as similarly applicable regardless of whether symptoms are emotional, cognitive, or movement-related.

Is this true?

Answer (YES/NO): NO